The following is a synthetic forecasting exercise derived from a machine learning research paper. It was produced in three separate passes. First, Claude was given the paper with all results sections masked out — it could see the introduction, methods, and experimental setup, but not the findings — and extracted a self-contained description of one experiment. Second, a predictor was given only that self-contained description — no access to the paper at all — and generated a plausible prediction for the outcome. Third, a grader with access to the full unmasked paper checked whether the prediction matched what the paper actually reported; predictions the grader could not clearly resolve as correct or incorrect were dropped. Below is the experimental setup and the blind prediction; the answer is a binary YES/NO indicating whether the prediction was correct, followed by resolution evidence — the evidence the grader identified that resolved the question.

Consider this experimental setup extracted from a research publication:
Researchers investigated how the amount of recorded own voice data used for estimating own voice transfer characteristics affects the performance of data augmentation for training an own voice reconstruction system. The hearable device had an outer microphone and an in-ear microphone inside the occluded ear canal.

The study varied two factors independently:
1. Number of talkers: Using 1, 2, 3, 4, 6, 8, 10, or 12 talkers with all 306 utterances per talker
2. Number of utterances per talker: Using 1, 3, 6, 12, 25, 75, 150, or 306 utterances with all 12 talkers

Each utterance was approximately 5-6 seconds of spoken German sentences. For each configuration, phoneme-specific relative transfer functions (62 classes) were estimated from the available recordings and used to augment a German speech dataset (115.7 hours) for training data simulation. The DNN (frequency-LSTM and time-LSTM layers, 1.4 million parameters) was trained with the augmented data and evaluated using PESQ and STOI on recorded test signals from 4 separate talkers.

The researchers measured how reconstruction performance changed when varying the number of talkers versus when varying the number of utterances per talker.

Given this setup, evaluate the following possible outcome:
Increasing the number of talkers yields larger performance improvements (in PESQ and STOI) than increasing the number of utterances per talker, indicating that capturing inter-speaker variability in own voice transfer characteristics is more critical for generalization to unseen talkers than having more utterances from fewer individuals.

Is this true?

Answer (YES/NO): YES